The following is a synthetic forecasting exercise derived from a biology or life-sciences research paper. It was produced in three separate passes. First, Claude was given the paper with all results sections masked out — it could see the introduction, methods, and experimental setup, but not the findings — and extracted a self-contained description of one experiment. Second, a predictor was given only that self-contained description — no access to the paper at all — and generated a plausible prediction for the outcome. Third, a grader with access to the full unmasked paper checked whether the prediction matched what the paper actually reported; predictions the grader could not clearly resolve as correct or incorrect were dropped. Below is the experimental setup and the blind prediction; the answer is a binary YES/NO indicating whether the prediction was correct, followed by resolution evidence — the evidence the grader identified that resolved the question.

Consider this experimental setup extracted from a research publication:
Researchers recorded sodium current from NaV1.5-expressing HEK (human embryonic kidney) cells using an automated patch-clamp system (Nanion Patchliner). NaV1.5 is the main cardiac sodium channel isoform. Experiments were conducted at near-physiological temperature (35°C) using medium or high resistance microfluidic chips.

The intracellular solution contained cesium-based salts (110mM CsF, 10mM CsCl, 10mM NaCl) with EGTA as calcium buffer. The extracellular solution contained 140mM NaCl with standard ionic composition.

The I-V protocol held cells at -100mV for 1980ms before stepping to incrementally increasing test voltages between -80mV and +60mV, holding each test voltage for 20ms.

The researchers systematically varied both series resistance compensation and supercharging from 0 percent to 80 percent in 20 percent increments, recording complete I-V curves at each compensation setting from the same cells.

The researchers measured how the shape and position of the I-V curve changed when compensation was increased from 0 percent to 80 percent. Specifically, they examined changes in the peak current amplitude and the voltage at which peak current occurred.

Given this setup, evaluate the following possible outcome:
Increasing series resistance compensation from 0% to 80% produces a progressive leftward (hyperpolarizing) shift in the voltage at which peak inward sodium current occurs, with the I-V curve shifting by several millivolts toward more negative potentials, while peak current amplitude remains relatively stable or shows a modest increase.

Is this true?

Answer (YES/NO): NO